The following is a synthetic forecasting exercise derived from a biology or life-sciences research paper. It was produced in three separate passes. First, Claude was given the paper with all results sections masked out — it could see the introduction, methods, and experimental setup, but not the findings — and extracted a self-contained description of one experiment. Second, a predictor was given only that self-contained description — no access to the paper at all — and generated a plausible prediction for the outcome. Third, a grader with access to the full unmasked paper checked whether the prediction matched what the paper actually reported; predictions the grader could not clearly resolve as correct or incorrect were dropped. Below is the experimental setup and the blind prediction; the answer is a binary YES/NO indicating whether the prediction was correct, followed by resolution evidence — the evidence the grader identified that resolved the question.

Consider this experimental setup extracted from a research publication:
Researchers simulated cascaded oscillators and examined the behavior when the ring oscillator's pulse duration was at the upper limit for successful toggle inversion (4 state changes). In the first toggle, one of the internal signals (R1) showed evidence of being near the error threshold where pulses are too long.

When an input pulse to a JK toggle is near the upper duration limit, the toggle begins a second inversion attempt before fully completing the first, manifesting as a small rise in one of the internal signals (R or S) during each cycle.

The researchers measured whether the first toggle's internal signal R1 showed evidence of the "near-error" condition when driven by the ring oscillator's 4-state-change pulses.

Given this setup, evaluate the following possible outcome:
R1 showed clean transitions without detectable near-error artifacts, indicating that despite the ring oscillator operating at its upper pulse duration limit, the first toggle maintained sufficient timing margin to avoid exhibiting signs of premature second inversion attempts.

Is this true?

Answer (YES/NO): NO